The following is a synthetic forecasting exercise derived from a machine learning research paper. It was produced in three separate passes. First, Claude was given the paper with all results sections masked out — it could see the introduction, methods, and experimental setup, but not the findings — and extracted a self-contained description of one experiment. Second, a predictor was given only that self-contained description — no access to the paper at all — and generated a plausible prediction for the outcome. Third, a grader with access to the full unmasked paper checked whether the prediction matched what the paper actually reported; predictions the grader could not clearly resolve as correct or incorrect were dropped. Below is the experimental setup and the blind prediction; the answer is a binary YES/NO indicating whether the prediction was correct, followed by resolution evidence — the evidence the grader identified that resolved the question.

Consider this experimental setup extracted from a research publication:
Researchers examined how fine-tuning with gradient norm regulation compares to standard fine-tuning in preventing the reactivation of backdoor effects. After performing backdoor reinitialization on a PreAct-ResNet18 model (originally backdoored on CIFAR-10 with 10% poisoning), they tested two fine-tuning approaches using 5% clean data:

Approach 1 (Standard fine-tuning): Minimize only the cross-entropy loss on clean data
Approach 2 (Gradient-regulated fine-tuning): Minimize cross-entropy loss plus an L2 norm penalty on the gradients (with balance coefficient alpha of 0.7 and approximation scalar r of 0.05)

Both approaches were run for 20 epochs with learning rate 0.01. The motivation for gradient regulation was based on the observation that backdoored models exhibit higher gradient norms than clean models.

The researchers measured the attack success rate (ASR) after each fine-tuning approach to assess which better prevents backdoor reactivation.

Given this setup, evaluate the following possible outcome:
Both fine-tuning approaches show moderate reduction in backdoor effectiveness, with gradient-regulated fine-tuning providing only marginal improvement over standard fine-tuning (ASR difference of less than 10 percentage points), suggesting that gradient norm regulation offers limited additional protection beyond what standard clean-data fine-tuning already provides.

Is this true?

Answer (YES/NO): NO